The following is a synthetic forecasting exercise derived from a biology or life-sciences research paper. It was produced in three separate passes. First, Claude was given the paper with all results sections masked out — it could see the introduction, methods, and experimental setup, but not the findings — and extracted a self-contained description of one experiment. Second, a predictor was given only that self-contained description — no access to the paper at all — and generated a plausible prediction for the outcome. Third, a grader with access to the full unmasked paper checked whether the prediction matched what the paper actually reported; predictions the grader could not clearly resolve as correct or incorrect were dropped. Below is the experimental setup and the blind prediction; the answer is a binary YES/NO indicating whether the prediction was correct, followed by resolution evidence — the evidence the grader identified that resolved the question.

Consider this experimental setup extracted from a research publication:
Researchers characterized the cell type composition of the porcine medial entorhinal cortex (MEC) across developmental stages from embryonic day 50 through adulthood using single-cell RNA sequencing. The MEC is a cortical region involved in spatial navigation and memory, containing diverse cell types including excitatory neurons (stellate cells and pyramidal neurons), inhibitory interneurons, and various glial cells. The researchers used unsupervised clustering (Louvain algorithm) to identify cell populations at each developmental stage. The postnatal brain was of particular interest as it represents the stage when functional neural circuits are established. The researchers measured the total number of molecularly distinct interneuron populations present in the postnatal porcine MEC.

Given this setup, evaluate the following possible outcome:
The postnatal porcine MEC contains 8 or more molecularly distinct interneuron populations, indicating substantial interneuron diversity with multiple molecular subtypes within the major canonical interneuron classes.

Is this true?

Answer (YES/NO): NO